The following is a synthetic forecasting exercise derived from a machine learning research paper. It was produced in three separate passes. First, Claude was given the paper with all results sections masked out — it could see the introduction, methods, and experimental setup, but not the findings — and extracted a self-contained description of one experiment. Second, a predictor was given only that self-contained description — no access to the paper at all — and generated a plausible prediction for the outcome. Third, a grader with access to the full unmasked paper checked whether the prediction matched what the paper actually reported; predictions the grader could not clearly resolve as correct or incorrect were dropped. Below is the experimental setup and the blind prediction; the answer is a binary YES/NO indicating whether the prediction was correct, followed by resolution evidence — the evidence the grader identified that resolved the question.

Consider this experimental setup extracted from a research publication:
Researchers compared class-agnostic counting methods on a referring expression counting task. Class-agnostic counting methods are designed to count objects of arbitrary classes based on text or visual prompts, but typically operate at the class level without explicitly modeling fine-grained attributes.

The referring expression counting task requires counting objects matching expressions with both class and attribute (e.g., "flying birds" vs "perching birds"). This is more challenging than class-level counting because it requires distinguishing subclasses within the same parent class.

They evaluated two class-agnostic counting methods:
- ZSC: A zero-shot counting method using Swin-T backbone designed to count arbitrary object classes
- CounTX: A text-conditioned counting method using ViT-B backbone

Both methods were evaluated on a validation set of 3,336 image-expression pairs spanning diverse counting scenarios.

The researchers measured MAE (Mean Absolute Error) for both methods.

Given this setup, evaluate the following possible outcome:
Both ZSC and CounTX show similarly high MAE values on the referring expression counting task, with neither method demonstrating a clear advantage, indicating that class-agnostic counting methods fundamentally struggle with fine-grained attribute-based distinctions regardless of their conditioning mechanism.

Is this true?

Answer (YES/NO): NO